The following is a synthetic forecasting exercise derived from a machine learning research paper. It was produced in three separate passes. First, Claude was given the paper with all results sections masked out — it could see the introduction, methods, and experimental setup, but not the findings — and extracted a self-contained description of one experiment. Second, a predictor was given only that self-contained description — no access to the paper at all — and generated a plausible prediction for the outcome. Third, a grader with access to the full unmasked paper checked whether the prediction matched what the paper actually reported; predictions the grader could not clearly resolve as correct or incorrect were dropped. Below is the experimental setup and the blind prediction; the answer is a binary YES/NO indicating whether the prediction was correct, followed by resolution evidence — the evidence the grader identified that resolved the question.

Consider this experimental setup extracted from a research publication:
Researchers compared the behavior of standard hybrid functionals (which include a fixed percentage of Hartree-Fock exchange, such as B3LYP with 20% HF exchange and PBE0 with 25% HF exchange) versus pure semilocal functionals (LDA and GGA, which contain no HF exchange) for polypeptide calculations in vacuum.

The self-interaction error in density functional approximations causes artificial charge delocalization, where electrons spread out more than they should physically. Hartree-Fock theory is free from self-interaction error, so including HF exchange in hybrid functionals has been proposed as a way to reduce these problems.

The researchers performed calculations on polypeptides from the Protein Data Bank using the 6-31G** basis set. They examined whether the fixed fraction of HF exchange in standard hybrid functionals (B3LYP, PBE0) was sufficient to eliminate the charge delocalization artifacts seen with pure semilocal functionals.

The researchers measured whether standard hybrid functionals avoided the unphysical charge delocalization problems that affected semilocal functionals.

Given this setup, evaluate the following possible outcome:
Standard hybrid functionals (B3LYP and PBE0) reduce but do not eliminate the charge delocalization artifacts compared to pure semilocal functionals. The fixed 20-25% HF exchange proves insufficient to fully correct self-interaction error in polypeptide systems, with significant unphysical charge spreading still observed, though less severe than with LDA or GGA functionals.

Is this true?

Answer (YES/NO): YES